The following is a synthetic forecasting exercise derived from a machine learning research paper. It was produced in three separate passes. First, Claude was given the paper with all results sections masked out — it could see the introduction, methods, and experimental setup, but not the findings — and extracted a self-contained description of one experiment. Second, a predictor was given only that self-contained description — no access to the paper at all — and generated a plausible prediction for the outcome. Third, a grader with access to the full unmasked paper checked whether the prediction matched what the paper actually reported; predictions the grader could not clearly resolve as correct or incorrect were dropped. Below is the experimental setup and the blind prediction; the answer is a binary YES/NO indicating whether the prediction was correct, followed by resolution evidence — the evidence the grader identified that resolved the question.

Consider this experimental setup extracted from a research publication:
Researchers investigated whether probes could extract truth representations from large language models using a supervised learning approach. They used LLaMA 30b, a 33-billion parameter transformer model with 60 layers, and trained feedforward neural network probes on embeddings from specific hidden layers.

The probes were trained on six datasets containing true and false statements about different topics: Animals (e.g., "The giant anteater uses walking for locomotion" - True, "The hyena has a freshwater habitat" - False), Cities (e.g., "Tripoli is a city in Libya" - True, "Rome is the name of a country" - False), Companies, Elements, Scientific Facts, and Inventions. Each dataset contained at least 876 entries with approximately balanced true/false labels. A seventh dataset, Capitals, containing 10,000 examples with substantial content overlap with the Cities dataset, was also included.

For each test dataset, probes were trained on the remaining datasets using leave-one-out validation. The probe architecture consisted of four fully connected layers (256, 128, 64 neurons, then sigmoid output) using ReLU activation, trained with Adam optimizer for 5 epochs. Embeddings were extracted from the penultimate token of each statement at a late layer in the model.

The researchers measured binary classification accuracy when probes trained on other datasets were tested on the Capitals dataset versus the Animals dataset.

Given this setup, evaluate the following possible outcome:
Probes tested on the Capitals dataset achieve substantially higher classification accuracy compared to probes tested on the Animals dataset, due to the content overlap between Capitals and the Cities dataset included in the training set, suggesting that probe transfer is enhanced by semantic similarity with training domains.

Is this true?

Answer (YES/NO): YES